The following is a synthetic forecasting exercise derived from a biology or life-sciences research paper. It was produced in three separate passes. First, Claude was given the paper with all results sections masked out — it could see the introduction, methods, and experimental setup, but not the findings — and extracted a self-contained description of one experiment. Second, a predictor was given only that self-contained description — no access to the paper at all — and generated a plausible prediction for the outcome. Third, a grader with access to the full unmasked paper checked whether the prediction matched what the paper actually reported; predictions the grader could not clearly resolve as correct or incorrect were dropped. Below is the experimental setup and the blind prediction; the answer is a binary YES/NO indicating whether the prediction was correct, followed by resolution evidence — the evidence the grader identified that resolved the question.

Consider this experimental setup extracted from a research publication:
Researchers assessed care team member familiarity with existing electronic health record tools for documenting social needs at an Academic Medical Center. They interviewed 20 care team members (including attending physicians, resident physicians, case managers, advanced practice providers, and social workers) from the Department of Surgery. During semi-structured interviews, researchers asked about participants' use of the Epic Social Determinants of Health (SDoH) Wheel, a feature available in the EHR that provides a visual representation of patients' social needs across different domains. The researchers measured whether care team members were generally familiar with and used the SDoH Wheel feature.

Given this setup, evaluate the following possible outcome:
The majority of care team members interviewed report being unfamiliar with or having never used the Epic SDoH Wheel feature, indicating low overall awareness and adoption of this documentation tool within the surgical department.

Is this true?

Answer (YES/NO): YES